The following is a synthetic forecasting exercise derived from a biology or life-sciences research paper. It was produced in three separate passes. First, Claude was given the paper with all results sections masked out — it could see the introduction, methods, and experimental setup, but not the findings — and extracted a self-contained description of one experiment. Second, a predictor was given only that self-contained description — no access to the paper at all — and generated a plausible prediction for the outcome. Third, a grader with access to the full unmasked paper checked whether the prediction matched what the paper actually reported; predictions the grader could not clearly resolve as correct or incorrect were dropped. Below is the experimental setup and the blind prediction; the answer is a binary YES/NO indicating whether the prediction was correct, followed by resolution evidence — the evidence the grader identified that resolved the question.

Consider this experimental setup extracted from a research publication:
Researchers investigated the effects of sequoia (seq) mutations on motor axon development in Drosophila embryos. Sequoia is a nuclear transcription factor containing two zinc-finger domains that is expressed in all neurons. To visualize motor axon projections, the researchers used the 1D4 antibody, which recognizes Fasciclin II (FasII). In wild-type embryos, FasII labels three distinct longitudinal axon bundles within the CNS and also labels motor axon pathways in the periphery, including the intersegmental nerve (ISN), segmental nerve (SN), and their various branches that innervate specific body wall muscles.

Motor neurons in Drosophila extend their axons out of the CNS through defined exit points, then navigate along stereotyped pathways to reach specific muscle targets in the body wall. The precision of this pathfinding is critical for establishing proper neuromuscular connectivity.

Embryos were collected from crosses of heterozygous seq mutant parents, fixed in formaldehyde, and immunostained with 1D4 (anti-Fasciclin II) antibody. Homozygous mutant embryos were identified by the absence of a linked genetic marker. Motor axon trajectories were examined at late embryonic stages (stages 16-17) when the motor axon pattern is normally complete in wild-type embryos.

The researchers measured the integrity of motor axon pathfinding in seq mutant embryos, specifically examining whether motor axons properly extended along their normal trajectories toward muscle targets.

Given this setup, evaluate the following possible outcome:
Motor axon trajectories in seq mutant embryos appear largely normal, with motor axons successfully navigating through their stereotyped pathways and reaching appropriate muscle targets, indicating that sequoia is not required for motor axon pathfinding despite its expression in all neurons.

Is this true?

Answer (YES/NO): NO